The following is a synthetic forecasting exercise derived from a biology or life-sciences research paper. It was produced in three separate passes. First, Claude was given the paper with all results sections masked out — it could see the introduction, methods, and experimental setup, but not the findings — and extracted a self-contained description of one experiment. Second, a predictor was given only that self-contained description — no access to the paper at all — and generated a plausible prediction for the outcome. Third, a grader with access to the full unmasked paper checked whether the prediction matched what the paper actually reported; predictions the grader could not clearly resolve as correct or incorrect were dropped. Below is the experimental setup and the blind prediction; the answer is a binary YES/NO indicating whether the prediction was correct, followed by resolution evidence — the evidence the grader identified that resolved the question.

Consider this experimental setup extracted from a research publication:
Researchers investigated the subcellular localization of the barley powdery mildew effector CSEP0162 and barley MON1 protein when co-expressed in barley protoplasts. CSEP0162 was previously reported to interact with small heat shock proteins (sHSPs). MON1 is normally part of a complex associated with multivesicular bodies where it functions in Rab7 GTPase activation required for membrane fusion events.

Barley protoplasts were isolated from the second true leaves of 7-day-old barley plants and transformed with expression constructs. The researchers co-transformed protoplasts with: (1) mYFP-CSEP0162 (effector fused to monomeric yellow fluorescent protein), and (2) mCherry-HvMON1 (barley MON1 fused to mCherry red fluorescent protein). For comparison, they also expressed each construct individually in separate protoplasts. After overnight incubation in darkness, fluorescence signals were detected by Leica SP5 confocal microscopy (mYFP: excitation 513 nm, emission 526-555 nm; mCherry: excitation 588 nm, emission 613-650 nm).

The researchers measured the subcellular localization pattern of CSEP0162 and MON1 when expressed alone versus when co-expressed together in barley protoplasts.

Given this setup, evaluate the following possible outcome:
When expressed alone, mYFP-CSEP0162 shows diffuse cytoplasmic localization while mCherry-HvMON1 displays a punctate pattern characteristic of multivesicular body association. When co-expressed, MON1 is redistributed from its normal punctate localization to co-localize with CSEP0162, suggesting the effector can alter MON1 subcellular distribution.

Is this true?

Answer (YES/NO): NO